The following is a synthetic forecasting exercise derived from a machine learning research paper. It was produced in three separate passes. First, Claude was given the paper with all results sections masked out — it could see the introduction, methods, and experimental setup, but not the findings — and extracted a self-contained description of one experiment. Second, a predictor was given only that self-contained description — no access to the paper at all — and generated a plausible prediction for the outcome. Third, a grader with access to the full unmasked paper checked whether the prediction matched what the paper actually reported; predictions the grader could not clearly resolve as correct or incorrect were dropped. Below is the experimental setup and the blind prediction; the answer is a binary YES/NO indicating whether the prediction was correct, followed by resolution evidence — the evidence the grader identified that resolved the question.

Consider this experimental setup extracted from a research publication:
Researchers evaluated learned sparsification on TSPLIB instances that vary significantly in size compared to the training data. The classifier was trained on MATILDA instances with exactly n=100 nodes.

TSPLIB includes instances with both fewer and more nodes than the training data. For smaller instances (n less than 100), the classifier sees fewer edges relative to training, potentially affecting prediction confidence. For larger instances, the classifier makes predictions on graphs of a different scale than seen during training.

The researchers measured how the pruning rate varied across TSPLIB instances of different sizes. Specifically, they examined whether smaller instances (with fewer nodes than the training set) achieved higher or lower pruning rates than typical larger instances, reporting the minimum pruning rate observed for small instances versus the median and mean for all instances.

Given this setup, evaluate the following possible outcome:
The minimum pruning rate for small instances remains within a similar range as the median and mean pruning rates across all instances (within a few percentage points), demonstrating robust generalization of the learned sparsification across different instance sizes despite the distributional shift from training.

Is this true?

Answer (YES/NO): NO